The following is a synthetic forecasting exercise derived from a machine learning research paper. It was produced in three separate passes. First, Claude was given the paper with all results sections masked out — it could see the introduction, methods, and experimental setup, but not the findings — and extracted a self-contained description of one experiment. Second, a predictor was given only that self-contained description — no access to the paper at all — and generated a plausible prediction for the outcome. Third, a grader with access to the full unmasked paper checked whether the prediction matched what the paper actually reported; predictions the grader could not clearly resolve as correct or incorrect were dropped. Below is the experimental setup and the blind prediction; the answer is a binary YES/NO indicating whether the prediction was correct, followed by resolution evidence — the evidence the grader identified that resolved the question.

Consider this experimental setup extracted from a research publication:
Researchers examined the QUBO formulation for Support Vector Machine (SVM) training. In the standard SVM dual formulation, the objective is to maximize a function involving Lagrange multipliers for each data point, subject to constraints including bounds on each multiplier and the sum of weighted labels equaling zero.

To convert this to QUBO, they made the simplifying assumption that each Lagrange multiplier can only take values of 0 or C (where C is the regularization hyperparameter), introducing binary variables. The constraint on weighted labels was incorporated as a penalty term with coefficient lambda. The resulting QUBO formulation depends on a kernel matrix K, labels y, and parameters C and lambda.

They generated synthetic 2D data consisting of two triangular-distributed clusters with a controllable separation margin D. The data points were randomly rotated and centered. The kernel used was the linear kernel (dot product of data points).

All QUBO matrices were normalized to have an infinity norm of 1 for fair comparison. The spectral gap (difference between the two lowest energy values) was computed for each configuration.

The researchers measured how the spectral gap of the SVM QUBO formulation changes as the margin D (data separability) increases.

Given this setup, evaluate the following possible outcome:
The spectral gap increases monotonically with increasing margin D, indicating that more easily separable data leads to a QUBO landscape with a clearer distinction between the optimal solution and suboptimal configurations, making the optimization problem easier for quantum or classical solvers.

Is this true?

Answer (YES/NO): NO